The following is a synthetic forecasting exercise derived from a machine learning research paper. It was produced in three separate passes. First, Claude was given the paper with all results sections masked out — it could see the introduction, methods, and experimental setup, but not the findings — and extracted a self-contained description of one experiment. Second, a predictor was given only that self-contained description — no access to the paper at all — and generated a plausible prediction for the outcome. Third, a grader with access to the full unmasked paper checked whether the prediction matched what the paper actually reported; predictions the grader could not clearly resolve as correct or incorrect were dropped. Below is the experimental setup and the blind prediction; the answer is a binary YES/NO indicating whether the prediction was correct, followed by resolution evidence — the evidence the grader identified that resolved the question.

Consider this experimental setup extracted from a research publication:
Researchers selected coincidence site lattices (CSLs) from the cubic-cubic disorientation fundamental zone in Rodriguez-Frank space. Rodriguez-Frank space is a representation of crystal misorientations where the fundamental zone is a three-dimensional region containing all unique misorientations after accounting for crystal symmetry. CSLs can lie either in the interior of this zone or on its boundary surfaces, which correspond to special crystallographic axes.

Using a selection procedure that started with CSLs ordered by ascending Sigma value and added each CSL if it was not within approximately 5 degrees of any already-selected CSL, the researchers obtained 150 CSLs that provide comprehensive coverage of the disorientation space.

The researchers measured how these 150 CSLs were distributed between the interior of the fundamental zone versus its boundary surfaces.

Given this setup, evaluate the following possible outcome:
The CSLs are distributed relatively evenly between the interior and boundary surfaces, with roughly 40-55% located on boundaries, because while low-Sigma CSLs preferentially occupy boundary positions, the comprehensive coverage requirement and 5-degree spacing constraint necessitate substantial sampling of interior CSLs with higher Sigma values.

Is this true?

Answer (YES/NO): NO